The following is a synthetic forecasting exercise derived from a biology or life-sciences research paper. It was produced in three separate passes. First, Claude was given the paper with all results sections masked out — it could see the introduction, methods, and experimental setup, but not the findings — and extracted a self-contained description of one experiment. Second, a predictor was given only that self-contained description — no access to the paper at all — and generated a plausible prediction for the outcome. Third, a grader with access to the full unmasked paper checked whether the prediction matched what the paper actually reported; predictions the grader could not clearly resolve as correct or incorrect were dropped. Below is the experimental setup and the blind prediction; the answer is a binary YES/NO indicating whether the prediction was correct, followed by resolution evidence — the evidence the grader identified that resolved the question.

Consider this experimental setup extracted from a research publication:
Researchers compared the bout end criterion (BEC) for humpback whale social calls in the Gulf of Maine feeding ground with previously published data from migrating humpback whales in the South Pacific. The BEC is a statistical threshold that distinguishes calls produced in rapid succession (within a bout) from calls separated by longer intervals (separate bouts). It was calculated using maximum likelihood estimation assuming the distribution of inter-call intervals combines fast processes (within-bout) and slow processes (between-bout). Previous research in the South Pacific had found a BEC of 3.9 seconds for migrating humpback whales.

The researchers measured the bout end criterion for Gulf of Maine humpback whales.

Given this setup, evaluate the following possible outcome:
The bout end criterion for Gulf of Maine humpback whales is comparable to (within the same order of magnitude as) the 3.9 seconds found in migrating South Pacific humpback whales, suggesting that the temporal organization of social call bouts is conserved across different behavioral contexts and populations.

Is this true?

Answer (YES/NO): YES